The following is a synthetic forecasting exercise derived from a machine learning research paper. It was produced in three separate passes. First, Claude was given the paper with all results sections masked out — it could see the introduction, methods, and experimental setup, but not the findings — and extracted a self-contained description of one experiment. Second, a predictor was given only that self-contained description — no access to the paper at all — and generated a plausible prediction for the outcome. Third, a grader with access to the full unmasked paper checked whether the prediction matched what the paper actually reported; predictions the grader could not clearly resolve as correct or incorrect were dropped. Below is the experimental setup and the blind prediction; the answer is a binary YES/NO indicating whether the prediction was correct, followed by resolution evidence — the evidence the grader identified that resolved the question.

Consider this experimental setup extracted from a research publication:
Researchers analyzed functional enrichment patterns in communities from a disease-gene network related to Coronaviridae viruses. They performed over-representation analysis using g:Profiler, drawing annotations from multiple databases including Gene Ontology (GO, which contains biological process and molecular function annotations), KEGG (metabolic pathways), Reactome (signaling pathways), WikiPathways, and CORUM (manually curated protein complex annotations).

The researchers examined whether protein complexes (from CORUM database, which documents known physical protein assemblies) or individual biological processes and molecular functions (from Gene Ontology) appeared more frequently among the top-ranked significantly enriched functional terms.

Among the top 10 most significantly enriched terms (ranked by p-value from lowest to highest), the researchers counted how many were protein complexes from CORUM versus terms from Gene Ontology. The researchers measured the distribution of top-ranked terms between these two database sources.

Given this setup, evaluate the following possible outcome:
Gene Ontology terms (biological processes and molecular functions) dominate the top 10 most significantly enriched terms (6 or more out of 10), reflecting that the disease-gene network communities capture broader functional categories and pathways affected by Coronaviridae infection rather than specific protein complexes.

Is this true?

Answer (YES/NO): NO